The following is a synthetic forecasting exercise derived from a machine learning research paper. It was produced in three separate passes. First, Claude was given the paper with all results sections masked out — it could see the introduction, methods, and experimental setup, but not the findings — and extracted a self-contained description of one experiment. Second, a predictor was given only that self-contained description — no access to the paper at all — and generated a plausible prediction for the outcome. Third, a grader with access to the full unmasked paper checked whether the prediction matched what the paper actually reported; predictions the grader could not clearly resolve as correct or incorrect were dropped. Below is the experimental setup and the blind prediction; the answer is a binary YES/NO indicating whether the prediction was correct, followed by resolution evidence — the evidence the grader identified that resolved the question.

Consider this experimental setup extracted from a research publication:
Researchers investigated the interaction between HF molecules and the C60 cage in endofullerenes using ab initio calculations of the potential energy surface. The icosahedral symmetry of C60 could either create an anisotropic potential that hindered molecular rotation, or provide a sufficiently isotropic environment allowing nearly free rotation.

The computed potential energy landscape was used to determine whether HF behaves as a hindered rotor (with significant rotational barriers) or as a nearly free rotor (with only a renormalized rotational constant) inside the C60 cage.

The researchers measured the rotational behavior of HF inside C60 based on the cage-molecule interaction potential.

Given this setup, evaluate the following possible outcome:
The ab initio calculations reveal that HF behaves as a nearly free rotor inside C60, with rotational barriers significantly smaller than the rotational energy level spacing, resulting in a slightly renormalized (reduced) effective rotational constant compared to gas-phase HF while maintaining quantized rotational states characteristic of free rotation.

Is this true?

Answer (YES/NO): YES